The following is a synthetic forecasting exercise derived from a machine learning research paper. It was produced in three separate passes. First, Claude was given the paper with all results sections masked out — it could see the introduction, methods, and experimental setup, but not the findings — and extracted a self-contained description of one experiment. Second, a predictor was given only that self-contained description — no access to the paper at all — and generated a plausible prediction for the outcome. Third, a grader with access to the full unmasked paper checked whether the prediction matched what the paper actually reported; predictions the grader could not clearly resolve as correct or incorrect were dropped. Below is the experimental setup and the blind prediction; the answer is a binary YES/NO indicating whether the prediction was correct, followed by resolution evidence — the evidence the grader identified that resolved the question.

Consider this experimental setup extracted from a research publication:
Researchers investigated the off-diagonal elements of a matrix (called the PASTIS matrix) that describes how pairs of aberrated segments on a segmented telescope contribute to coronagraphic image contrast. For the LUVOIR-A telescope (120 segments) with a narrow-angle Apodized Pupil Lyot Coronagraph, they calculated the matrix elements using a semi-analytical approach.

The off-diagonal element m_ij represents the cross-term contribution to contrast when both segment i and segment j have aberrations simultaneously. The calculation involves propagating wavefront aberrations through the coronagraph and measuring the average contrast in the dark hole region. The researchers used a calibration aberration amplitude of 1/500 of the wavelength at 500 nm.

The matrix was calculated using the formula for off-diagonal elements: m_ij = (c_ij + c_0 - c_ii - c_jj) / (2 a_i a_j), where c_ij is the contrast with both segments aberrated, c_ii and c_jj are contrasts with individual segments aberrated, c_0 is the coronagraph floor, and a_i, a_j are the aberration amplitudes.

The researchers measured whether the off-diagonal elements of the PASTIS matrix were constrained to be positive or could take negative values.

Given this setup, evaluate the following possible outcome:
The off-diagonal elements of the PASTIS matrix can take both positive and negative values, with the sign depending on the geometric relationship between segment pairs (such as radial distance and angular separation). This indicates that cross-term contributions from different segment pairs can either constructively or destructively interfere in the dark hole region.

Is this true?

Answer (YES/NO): YES